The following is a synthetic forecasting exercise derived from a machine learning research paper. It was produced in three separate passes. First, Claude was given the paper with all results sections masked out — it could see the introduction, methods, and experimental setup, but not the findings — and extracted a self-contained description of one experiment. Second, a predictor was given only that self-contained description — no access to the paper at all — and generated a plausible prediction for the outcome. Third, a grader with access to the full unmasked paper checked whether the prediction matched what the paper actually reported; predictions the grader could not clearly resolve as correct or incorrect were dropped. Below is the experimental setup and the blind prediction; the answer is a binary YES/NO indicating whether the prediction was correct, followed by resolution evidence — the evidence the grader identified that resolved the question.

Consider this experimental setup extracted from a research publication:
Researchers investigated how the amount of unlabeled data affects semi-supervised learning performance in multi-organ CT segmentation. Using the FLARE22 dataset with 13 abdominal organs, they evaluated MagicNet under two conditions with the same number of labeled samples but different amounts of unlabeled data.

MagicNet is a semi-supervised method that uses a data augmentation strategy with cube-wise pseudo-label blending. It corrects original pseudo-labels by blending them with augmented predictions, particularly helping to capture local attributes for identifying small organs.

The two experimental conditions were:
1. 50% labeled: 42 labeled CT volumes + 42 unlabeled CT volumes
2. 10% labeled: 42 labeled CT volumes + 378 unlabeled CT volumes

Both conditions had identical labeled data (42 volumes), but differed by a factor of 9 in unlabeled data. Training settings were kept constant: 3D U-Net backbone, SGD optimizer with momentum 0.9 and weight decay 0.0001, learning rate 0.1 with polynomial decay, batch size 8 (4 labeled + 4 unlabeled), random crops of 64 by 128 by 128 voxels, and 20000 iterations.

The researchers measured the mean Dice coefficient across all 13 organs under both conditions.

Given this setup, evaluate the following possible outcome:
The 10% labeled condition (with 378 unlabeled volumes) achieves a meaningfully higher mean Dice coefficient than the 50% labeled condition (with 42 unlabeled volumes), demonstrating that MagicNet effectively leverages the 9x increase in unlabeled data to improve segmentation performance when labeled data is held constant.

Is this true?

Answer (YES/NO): NO